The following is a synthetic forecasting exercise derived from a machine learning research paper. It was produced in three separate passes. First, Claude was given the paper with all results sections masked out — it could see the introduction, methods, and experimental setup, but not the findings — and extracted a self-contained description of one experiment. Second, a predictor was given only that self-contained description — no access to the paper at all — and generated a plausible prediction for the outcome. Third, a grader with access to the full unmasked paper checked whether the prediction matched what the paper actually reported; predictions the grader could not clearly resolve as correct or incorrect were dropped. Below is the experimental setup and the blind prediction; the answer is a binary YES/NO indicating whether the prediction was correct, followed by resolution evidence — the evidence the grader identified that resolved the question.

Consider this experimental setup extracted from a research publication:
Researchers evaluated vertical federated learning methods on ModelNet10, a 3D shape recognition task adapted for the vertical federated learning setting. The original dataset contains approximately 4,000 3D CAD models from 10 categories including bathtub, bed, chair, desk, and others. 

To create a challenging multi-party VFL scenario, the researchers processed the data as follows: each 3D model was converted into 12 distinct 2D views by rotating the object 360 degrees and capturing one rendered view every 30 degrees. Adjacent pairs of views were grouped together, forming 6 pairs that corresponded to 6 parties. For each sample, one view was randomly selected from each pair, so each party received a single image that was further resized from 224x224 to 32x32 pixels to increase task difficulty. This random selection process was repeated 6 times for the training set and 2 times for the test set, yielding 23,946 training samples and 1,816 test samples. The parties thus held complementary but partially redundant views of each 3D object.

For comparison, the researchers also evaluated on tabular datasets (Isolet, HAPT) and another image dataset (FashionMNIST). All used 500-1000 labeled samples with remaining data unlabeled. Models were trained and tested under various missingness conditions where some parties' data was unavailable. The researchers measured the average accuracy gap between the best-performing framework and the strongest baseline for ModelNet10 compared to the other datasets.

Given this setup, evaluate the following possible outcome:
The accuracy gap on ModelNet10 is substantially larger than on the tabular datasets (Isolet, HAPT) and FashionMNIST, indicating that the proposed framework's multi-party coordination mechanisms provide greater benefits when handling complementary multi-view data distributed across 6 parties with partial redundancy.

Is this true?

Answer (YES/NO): NO